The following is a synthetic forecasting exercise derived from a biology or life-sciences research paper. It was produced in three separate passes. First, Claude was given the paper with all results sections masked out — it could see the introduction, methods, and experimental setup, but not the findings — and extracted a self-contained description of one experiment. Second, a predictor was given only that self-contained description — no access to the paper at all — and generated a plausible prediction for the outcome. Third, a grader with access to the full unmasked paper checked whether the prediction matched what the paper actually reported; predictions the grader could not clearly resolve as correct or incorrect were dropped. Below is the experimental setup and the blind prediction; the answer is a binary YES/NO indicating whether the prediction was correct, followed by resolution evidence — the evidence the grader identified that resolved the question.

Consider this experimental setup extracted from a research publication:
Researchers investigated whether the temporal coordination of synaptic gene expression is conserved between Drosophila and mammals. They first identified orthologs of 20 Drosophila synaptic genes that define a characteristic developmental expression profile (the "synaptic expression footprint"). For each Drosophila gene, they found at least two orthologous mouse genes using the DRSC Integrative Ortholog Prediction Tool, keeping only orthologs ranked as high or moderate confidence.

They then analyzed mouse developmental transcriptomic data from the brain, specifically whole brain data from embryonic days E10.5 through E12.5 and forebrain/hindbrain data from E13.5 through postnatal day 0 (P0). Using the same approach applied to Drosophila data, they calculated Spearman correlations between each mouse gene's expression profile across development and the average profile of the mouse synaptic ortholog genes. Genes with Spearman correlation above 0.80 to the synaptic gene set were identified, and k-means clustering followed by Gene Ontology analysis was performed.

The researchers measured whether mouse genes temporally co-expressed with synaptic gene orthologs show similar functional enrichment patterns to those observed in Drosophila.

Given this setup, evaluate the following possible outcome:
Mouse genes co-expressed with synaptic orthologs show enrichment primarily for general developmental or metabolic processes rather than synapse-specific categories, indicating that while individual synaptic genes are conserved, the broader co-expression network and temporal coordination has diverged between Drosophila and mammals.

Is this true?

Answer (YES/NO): NO